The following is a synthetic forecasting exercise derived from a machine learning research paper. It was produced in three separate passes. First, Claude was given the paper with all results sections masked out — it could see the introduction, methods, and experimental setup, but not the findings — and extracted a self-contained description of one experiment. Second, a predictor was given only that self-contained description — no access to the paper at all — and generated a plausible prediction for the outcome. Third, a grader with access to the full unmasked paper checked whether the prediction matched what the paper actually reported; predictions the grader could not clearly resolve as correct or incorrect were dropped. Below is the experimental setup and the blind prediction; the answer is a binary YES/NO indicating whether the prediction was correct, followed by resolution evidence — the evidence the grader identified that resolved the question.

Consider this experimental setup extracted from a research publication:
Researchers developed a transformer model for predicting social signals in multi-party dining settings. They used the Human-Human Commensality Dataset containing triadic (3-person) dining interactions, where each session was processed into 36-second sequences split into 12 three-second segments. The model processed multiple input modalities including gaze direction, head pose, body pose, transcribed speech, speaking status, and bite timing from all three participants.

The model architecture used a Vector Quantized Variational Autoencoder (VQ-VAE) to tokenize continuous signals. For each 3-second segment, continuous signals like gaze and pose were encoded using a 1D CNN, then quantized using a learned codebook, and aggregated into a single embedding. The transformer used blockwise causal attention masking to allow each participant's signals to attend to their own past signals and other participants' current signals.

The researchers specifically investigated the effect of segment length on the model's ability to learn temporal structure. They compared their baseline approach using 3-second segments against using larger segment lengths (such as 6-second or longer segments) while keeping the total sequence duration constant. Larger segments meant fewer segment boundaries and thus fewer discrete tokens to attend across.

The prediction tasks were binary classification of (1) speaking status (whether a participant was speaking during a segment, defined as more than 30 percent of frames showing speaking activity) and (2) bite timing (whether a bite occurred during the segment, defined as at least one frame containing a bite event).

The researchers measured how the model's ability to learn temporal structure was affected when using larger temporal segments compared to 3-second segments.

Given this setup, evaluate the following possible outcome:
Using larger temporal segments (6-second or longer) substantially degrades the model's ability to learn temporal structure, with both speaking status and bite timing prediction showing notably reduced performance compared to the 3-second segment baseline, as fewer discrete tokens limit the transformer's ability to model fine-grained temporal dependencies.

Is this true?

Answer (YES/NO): YES